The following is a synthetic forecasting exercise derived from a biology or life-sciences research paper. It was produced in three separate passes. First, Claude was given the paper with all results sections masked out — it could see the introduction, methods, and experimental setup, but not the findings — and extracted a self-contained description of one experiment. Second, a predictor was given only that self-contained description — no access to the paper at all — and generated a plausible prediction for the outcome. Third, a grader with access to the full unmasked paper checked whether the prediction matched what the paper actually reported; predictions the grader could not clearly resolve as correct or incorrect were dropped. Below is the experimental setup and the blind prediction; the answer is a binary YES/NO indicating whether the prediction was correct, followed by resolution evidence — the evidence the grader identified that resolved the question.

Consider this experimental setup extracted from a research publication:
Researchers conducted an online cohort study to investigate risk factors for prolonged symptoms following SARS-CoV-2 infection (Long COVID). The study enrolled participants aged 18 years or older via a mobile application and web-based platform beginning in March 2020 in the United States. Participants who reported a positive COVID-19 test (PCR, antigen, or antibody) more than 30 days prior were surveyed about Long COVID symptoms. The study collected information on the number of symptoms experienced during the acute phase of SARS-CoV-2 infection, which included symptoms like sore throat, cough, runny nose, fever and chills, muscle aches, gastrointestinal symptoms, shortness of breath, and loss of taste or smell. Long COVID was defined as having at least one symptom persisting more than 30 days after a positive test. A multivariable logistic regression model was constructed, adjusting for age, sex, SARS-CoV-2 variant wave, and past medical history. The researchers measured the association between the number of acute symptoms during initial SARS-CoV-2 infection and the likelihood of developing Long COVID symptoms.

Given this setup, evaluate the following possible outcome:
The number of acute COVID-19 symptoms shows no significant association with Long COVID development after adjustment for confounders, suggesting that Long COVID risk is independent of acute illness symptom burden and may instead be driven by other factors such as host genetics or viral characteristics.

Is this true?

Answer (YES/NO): NO